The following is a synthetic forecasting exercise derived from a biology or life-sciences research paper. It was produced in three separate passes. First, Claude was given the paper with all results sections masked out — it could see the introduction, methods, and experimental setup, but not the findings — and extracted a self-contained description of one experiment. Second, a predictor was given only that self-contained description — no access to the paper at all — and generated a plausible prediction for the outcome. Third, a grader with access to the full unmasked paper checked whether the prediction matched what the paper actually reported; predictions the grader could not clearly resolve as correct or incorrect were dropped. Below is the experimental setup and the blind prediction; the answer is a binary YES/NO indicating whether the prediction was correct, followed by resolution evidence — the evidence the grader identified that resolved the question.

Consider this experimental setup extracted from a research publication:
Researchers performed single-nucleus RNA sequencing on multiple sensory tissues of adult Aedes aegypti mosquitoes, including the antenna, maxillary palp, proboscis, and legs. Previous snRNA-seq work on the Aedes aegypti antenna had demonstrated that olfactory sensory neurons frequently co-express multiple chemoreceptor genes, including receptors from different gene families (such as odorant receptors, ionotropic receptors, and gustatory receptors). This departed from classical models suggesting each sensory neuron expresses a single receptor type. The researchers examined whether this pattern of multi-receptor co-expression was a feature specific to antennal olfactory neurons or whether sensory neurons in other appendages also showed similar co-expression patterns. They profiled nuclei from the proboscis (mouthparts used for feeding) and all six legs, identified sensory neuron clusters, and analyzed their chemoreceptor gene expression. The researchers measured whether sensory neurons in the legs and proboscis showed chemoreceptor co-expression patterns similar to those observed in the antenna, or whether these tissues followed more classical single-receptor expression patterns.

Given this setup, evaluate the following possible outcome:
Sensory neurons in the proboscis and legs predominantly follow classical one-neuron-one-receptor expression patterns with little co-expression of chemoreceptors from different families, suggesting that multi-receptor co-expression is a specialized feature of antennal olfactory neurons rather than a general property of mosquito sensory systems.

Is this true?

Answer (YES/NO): NO